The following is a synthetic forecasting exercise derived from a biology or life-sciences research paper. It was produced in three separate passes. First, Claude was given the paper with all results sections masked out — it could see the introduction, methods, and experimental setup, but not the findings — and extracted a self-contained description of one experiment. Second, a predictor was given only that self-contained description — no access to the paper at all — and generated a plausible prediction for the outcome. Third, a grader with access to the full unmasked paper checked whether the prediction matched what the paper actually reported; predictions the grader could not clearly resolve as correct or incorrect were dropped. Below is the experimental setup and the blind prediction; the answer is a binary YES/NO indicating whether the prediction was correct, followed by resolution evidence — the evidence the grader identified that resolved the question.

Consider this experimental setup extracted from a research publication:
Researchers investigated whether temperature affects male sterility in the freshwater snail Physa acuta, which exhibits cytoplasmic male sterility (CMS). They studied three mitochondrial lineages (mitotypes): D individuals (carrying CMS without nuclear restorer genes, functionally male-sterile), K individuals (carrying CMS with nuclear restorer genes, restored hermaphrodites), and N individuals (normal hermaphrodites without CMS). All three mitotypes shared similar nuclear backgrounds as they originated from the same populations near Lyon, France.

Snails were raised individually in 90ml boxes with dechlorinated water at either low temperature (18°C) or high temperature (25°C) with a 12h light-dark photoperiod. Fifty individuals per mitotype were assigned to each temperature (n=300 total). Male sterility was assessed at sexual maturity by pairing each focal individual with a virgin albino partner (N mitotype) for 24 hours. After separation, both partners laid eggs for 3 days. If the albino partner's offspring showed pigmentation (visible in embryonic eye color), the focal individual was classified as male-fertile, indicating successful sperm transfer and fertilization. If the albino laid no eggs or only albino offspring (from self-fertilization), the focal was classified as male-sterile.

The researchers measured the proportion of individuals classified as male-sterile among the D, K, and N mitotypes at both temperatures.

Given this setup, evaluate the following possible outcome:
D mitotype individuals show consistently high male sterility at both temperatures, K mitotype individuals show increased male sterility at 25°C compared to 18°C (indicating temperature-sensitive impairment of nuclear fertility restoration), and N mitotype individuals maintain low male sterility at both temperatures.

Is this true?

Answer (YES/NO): NO